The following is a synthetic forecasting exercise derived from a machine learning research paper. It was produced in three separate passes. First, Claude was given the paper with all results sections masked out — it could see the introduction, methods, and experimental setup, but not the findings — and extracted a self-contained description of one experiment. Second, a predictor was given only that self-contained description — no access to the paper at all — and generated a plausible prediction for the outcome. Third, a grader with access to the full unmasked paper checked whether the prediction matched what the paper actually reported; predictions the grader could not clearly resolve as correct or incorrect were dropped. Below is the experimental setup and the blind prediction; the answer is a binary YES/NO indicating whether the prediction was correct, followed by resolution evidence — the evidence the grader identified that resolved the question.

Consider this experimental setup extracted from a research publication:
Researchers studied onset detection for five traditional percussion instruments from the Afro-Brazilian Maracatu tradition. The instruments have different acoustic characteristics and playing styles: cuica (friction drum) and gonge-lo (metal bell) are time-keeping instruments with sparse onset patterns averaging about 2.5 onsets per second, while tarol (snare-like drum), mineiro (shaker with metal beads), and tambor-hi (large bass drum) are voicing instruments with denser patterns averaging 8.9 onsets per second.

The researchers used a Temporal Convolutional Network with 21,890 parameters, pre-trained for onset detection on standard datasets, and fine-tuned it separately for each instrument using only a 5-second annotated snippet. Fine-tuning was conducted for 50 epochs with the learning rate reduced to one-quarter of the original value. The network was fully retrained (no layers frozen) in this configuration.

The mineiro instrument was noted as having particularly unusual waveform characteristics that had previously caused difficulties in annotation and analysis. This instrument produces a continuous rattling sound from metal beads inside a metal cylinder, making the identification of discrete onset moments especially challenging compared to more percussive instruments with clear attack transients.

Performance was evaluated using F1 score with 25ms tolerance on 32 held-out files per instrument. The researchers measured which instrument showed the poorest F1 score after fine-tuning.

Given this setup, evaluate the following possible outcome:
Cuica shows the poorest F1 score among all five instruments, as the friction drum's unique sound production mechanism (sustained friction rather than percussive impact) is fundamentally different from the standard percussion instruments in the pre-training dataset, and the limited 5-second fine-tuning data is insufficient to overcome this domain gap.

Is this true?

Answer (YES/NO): NO